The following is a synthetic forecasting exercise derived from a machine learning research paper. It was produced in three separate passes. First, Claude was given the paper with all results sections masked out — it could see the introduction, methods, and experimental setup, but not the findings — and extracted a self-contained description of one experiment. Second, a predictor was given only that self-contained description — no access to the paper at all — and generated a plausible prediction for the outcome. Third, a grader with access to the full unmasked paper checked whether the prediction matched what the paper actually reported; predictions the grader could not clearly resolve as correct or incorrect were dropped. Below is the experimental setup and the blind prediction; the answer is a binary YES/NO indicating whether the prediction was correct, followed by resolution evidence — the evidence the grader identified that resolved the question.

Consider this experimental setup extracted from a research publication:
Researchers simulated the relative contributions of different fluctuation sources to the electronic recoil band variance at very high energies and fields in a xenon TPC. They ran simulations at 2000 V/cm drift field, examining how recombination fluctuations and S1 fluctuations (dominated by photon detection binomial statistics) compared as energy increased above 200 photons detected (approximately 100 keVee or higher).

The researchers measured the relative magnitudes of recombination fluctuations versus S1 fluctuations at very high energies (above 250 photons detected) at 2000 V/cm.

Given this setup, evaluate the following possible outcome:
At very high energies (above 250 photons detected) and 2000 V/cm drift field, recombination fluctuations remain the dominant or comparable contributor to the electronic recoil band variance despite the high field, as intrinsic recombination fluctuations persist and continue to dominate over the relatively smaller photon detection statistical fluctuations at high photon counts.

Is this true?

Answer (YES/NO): NO